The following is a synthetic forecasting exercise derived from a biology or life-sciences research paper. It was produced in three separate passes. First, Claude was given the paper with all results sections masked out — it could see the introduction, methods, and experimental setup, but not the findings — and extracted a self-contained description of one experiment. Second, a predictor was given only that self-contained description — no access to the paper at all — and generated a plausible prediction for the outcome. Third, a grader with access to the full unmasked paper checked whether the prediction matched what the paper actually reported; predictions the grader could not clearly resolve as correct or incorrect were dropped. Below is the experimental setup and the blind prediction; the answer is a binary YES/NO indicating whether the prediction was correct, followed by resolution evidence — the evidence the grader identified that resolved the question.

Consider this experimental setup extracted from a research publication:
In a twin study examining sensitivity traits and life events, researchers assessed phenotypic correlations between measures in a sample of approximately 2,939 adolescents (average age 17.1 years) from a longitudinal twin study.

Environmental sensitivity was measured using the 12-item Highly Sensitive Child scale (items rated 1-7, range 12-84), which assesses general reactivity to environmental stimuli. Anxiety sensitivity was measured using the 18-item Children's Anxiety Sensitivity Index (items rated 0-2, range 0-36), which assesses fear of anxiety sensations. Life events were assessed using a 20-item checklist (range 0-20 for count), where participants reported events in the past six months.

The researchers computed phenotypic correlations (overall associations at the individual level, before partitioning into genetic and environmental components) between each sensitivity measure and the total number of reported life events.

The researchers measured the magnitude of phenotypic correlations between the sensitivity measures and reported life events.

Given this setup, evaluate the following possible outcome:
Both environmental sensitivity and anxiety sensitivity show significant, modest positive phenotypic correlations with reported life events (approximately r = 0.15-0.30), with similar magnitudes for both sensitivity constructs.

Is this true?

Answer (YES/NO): NO